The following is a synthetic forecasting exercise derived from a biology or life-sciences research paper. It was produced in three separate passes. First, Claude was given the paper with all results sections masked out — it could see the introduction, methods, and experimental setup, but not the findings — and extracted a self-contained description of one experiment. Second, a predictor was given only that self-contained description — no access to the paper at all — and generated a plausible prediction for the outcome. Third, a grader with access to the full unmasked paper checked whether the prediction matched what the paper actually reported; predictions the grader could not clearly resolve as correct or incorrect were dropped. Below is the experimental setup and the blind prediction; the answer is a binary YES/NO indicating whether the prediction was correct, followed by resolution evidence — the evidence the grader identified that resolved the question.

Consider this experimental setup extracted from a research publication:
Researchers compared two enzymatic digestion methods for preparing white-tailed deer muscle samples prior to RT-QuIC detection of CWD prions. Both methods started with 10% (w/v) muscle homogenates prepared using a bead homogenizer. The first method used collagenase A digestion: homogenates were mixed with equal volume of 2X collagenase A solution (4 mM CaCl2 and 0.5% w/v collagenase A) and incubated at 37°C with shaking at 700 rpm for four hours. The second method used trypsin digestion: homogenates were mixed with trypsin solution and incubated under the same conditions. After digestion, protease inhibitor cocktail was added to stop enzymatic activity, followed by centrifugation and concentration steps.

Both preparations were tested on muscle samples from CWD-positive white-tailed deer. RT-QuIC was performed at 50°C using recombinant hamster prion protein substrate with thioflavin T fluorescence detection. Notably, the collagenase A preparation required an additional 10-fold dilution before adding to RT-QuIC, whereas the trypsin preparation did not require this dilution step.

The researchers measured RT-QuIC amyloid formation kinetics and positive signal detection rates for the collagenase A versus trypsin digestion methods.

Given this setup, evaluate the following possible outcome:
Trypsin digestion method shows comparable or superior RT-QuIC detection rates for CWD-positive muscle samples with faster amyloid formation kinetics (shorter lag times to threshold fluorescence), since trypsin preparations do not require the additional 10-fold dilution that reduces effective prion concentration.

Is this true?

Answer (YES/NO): NO